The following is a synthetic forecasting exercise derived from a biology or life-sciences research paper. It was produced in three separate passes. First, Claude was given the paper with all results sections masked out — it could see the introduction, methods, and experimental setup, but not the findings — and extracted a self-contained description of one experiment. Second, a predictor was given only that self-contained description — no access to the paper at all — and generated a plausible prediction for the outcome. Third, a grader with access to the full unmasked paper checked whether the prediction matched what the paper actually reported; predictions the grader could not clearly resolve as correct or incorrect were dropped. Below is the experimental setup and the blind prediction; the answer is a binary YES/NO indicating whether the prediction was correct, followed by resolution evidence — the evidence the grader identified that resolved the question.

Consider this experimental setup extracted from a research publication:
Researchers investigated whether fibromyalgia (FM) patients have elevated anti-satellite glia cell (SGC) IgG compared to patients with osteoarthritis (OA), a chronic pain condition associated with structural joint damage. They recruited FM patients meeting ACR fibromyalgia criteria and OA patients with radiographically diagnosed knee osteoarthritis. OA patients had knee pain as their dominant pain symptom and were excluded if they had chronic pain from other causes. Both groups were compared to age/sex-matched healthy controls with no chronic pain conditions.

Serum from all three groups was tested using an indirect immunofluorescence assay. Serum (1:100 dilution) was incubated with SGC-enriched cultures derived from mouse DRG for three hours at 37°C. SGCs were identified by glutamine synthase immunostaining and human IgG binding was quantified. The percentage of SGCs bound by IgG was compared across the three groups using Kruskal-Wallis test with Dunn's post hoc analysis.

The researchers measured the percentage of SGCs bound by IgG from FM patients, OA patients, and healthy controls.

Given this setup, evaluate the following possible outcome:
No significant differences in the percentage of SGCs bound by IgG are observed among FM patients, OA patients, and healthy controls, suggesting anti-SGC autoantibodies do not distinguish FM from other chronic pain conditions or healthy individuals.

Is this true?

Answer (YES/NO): NO